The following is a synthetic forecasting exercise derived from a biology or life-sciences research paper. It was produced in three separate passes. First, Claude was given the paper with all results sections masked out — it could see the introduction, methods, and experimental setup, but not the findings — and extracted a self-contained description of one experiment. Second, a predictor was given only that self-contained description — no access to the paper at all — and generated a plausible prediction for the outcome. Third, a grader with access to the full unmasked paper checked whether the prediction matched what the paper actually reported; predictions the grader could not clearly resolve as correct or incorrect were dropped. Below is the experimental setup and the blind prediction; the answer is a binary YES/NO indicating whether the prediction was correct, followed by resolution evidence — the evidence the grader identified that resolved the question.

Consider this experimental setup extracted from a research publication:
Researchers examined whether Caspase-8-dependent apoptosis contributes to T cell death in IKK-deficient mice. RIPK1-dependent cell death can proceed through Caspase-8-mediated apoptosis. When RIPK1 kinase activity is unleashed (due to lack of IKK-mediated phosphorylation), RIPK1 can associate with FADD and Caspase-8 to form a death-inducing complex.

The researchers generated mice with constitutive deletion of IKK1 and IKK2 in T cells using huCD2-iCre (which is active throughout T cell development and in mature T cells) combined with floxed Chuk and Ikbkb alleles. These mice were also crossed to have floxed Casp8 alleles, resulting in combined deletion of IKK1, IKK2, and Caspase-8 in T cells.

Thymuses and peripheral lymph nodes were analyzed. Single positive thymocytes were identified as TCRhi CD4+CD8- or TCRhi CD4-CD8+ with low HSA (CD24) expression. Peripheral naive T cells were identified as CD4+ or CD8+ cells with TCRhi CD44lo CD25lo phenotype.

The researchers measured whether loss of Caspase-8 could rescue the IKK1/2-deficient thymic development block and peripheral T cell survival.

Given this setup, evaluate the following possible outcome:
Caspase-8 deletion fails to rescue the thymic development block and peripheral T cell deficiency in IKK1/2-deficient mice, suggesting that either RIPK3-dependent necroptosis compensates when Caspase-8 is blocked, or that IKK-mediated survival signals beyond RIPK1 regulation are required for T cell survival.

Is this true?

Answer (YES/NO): NO